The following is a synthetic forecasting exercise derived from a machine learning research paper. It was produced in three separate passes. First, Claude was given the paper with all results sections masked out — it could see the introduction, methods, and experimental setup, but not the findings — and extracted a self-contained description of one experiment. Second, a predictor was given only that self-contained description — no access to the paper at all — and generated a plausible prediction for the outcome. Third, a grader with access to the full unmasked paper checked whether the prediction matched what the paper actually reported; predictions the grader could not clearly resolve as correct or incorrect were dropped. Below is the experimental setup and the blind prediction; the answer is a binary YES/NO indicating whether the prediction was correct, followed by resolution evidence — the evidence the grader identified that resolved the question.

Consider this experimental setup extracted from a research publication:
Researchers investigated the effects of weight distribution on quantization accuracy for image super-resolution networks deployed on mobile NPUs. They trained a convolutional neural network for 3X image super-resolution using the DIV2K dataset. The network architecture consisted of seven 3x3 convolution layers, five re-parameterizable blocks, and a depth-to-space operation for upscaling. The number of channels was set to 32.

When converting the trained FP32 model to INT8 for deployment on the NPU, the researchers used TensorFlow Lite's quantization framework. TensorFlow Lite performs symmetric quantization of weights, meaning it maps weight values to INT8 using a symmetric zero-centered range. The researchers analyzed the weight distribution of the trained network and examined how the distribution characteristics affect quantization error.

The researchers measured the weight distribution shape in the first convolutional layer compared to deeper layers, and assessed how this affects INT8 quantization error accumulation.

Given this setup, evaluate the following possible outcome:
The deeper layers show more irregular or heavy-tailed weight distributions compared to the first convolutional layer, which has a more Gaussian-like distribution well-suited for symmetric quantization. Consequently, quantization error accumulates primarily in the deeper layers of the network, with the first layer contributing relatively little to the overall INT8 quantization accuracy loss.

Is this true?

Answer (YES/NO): NO